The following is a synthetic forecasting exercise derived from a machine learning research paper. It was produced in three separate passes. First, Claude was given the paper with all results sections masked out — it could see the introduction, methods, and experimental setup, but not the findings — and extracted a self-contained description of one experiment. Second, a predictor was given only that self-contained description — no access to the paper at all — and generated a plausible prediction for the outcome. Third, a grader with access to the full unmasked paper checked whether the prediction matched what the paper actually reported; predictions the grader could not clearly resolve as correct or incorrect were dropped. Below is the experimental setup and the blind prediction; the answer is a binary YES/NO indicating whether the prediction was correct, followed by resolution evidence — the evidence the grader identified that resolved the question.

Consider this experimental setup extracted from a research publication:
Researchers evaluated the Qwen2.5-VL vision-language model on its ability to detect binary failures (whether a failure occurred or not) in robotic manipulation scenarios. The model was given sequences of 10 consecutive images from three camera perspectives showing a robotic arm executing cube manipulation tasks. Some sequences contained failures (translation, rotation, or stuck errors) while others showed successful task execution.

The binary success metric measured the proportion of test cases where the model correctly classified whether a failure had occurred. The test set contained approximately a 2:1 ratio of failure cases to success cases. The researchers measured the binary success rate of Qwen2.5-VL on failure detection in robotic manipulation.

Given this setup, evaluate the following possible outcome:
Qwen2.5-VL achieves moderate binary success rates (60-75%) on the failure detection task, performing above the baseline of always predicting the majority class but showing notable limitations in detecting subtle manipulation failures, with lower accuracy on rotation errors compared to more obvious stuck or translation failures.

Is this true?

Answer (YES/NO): NO